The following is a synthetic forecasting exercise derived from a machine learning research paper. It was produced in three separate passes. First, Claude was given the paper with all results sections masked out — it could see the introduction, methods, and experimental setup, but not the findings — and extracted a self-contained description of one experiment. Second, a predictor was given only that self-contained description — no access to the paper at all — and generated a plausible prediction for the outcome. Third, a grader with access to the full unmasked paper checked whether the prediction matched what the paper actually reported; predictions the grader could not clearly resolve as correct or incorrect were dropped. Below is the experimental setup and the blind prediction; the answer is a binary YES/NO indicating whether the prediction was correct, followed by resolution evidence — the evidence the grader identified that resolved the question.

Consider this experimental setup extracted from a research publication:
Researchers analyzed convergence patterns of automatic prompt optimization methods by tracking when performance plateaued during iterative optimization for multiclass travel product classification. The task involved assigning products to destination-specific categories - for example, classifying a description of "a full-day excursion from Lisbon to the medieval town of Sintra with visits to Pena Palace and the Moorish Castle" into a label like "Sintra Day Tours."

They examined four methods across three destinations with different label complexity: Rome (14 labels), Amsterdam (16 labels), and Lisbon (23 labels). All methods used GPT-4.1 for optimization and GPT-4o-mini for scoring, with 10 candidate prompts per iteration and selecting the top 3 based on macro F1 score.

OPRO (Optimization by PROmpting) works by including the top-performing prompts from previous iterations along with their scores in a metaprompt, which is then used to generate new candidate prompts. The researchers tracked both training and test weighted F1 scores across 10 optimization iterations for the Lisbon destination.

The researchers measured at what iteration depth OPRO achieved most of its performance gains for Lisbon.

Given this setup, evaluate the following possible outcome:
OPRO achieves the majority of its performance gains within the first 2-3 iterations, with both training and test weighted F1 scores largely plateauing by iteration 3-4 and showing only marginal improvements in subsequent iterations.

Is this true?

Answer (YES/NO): NO